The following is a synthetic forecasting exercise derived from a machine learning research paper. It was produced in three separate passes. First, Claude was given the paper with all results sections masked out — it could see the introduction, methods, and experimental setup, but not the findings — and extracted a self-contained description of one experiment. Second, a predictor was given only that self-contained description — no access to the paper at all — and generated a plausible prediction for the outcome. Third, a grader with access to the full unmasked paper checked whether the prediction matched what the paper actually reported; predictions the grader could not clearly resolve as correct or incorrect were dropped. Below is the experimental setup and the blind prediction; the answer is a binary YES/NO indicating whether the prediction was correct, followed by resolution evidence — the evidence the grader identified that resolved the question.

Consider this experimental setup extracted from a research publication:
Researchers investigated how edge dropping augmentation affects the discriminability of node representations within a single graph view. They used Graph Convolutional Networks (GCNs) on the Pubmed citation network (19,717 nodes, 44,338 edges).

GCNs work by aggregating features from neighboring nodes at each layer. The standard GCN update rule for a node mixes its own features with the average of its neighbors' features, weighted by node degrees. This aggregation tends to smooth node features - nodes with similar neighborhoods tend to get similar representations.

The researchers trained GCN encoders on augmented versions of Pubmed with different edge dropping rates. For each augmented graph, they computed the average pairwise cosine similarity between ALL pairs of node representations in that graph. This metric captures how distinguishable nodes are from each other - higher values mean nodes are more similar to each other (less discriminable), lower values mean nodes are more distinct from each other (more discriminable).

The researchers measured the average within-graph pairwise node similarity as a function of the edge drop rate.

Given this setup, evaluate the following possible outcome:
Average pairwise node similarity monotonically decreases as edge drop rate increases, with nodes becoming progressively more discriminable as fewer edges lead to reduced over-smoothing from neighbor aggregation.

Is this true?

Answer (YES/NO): YES